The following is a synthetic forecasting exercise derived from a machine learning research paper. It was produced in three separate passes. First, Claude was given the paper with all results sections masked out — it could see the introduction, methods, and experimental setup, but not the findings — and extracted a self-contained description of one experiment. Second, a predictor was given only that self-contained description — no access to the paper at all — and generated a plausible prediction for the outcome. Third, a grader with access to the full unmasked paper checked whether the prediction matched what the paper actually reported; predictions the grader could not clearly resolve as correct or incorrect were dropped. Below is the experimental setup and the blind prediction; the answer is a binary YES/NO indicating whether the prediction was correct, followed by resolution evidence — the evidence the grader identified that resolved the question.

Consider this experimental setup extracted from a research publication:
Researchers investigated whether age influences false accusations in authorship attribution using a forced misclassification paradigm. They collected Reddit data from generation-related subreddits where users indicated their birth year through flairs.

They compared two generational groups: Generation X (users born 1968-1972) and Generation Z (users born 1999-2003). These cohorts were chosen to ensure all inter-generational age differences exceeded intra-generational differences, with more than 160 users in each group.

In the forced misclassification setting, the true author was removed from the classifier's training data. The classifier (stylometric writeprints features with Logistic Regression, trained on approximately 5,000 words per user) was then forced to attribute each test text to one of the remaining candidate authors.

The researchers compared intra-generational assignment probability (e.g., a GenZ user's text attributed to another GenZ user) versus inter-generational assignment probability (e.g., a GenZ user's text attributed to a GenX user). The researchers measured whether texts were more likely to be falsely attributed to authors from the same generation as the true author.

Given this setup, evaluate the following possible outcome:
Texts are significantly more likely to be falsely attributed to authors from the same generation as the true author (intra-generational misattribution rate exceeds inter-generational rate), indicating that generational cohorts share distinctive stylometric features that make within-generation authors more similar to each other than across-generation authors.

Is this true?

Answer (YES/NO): YES